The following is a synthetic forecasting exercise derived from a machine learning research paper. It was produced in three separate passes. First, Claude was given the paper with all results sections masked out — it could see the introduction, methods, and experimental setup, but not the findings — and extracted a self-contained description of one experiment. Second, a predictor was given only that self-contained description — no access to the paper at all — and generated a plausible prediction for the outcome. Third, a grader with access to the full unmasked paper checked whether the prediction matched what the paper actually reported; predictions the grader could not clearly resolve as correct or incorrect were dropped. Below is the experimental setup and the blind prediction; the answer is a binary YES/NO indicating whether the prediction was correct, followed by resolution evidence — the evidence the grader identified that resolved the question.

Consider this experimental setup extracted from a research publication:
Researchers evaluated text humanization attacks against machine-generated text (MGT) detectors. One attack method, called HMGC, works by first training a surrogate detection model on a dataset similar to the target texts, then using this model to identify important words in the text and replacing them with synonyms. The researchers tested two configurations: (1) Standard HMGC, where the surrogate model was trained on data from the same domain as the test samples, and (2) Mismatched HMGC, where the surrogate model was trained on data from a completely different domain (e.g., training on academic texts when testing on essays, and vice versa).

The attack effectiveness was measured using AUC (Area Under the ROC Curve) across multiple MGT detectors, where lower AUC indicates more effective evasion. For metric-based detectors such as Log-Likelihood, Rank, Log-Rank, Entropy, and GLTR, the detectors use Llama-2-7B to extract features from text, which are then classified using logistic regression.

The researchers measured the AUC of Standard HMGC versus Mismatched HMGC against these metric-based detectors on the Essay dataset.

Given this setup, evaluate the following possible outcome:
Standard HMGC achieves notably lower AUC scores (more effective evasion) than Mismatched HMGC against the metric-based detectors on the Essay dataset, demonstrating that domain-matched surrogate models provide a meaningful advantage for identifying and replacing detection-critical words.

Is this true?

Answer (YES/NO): YES